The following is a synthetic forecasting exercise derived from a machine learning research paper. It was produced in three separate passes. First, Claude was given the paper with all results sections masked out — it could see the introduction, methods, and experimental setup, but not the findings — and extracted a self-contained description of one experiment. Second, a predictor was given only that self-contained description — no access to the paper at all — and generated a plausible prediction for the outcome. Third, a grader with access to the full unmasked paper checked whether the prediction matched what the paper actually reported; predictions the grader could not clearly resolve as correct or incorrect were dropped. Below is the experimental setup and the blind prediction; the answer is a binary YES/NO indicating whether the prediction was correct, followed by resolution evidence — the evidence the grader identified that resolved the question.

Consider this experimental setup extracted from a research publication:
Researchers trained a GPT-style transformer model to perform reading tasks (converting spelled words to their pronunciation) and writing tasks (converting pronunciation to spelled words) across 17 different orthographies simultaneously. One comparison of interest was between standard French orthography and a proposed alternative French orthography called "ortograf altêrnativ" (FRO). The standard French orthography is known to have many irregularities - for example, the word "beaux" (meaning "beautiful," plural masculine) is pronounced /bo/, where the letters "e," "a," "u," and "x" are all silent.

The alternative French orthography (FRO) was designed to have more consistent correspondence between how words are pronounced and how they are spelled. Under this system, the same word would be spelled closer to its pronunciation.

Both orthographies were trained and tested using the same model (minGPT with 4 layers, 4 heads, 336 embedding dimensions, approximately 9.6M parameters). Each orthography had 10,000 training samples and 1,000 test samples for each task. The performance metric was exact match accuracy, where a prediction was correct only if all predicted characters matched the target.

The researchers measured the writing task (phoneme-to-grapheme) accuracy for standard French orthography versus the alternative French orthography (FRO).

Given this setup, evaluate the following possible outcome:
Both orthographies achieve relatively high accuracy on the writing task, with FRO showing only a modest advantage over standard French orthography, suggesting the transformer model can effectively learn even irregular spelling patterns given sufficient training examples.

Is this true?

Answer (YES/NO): NO